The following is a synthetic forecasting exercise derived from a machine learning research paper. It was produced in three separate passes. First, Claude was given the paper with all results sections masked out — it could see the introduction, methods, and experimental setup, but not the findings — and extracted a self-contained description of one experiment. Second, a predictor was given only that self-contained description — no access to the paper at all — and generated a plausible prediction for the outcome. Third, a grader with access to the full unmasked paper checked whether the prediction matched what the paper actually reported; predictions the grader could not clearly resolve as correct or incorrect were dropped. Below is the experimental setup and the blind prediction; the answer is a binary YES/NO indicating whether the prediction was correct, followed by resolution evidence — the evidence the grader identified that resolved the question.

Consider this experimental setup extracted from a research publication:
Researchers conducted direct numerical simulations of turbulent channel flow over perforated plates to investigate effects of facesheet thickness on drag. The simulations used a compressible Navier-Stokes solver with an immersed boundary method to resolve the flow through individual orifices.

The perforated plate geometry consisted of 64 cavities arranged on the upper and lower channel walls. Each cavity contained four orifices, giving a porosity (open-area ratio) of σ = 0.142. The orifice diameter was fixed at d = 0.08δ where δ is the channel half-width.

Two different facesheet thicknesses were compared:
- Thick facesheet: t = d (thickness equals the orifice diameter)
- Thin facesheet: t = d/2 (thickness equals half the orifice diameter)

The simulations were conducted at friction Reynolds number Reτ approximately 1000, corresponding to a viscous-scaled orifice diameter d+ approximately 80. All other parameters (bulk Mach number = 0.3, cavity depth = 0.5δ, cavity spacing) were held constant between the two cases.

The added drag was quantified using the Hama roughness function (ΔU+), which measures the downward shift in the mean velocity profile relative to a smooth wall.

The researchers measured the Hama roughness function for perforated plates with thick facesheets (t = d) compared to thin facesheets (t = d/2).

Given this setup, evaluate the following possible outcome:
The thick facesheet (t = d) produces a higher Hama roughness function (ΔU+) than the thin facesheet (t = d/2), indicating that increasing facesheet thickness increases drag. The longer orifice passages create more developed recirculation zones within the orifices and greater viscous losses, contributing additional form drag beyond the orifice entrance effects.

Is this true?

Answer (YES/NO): NO